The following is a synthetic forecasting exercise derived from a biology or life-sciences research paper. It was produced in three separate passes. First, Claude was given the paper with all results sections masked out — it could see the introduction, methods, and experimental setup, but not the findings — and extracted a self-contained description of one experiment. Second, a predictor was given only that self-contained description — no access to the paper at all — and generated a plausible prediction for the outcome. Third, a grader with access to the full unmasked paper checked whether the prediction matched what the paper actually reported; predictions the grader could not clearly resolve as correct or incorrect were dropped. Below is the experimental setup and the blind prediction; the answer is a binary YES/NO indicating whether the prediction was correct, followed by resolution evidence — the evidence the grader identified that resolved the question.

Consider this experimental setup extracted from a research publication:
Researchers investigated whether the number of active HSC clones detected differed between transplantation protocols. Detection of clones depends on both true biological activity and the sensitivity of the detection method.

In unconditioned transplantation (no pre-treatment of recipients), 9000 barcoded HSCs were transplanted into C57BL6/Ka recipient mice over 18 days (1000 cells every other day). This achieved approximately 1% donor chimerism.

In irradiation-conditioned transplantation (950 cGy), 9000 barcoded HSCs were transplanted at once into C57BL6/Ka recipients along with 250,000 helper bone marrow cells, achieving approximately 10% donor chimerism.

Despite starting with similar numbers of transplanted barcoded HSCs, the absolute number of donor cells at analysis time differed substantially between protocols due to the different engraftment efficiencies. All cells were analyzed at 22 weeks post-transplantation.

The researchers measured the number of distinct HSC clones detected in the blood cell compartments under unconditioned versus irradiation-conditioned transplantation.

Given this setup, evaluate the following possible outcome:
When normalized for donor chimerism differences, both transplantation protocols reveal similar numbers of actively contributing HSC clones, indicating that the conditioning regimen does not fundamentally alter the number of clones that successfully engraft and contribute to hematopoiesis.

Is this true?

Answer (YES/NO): NO